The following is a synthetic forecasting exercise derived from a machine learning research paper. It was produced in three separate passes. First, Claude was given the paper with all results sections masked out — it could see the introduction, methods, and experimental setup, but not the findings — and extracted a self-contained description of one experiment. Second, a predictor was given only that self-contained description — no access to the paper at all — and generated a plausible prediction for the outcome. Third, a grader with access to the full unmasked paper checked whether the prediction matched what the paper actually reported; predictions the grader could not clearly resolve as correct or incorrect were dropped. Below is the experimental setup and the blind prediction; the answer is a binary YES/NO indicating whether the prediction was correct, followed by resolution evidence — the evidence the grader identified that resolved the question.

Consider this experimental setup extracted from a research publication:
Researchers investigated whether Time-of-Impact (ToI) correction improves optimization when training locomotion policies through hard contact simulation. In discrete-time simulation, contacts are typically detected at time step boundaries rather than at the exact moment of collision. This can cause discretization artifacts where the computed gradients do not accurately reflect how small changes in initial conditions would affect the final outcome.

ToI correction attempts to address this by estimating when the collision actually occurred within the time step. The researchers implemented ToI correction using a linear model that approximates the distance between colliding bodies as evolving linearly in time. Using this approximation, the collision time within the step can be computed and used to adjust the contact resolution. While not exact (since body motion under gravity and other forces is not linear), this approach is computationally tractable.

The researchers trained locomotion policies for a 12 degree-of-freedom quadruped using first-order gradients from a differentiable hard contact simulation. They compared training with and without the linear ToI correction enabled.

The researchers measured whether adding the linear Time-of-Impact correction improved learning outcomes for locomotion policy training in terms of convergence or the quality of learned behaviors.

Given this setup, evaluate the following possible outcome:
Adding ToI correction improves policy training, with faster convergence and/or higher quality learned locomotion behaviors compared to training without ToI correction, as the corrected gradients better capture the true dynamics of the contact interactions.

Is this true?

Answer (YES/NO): NO